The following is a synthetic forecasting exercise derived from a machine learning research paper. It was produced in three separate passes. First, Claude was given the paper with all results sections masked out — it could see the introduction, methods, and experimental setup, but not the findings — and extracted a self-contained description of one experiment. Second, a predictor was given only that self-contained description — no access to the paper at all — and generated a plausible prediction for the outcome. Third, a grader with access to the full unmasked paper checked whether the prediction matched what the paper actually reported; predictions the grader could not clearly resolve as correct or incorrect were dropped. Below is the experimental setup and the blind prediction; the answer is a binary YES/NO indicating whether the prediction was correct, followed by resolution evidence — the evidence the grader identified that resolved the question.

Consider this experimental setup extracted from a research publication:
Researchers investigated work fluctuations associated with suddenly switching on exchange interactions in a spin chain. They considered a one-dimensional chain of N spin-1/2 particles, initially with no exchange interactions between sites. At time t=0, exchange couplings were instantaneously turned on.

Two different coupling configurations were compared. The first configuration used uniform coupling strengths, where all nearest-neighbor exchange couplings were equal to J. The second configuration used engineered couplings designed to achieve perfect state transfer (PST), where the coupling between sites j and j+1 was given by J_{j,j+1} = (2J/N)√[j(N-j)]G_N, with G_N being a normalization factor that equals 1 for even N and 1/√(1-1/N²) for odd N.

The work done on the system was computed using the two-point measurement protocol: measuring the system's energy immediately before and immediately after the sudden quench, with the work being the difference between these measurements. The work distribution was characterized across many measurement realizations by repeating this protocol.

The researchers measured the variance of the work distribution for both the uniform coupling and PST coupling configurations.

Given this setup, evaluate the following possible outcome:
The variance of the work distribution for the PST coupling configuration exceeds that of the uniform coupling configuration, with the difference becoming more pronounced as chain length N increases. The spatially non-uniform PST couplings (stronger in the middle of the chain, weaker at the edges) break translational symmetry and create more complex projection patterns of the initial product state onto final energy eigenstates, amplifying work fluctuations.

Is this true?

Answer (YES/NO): NO